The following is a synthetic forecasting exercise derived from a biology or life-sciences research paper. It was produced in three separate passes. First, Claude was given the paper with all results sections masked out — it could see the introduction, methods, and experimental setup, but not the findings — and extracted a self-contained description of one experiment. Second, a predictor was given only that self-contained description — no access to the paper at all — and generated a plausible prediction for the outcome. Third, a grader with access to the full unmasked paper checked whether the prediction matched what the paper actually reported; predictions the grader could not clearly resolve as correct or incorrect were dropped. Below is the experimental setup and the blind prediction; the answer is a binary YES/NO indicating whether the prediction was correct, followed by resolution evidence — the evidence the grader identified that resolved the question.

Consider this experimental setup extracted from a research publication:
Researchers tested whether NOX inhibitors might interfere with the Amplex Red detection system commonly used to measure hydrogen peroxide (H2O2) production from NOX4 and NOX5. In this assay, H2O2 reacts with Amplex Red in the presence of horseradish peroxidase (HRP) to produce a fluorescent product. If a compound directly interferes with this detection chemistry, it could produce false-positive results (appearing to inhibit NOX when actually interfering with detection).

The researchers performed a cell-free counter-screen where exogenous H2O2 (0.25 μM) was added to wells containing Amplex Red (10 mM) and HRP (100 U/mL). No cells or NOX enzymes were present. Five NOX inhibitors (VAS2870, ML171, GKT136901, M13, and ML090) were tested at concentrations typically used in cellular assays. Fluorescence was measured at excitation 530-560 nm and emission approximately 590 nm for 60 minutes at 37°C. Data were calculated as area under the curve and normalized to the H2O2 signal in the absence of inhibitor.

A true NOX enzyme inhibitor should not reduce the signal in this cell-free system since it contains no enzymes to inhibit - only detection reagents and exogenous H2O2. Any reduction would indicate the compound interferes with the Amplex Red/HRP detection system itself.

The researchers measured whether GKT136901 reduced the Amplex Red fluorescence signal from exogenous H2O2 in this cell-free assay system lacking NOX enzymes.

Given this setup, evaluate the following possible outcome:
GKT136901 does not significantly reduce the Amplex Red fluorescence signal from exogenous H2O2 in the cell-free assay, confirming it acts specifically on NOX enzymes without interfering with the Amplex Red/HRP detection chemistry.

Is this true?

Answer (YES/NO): NO